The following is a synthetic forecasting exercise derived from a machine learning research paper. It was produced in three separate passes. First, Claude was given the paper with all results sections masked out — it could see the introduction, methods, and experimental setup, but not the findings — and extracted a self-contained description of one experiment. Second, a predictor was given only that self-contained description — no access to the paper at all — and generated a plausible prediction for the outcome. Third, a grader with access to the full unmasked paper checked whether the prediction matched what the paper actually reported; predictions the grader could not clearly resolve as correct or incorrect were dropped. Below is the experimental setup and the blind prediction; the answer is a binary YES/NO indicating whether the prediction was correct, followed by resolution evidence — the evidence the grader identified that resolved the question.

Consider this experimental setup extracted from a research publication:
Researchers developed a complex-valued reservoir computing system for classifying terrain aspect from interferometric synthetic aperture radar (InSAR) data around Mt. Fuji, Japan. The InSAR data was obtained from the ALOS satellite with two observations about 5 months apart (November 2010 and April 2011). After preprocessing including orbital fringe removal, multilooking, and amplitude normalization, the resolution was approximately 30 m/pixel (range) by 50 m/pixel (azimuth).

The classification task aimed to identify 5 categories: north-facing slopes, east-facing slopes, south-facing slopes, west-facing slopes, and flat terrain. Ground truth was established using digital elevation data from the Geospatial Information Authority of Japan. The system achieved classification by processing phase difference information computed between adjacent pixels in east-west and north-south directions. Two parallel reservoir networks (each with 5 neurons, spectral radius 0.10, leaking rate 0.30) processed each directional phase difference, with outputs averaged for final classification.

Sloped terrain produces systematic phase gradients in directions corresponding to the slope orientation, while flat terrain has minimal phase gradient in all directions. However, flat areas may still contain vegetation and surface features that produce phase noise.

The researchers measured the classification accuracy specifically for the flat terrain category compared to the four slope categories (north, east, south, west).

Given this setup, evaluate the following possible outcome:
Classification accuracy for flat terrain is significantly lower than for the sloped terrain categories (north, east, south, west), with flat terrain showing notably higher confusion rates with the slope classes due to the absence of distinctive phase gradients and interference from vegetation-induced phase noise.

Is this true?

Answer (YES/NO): NO